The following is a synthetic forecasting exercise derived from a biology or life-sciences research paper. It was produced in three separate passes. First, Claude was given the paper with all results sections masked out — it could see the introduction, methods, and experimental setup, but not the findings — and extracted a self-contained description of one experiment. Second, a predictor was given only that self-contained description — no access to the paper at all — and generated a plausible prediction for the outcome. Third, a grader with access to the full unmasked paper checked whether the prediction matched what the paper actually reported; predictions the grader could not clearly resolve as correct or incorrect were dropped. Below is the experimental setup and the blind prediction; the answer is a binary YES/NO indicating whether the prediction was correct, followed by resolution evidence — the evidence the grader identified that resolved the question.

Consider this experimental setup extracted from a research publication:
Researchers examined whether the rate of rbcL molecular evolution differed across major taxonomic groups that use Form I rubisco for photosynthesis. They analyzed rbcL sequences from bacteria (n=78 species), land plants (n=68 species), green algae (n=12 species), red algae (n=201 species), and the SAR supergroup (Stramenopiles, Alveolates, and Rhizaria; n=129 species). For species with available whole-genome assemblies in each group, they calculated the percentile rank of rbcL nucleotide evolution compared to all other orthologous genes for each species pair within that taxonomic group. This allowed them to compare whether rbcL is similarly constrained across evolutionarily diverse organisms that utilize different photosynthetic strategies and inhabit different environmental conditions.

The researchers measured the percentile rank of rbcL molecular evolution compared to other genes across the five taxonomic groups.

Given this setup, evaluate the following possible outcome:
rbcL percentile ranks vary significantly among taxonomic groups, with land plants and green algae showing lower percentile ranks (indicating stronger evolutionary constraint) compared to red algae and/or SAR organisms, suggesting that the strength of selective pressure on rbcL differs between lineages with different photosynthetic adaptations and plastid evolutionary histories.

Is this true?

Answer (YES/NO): NO